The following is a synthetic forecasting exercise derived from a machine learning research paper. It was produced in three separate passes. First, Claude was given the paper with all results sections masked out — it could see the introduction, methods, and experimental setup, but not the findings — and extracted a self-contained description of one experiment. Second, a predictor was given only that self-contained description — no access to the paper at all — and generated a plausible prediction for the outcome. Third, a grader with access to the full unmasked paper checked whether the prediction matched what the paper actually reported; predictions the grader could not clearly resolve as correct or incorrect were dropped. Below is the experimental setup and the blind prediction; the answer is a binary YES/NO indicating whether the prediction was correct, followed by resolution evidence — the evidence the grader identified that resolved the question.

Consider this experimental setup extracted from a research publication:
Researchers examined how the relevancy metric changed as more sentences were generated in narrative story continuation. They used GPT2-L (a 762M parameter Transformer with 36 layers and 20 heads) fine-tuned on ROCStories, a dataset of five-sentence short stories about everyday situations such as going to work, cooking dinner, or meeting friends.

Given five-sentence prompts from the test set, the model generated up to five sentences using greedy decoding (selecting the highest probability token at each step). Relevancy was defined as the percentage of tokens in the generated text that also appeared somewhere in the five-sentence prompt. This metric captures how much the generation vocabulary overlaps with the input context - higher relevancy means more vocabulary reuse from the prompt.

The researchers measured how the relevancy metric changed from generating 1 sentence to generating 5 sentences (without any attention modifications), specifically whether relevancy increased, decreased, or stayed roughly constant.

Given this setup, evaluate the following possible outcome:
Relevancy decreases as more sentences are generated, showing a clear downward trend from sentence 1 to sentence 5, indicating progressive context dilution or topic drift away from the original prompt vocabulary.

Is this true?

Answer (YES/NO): NO